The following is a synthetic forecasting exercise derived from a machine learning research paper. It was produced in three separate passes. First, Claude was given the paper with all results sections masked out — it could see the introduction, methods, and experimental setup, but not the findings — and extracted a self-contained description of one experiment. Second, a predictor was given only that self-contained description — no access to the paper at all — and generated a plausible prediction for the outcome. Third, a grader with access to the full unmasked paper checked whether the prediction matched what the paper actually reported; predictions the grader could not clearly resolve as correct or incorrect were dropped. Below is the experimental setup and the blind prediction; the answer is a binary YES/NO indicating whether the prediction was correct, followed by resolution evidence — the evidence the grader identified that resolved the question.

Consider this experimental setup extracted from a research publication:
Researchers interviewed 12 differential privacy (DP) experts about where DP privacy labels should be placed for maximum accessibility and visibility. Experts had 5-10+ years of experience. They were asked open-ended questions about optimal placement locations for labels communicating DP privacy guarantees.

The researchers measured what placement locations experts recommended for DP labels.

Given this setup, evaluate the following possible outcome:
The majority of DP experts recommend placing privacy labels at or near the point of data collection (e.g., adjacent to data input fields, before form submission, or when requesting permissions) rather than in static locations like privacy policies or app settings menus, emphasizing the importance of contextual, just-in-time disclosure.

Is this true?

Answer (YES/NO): NO